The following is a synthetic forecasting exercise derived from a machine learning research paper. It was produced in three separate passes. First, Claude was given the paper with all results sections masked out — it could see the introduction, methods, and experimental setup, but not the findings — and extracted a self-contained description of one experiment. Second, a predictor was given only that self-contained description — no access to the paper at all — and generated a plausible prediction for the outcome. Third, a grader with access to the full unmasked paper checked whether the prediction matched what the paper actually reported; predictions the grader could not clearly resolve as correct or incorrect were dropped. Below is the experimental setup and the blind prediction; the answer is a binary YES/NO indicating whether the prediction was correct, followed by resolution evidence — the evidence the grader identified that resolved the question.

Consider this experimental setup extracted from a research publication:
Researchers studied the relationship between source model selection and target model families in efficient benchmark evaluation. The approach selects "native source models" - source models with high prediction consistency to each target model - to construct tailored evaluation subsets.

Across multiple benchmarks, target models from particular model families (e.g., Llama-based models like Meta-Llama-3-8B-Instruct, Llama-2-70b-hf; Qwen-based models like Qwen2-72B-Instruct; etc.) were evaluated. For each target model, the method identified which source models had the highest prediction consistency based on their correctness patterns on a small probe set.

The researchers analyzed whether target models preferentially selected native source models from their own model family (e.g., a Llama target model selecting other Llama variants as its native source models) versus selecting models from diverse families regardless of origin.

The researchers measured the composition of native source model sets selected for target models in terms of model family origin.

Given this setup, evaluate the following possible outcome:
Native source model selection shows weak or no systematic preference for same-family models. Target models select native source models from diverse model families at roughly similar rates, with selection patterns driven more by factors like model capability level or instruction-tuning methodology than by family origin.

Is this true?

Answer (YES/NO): NO